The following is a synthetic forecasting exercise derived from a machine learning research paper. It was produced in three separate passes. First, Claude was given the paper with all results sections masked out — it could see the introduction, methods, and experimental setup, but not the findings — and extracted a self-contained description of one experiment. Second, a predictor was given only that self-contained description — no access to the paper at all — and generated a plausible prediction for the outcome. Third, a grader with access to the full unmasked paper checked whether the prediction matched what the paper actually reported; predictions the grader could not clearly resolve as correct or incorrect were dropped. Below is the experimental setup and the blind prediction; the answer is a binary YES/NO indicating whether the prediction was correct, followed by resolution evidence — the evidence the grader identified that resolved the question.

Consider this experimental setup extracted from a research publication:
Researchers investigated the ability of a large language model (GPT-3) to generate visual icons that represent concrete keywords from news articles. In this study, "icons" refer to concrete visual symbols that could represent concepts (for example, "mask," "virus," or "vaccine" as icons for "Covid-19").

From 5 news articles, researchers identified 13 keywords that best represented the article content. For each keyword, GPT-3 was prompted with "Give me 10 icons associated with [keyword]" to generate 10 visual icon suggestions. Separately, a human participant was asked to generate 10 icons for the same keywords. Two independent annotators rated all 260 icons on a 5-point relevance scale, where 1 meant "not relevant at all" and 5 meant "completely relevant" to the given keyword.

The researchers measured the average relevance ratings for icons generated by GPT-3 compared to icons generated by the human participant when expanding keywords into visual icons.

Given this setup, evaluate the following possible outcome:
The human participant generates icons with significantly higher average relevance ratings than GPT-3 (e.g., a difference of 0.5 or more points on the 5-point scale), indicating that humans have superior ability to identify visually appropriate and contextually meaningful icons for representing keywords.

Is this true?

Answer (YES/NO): YES